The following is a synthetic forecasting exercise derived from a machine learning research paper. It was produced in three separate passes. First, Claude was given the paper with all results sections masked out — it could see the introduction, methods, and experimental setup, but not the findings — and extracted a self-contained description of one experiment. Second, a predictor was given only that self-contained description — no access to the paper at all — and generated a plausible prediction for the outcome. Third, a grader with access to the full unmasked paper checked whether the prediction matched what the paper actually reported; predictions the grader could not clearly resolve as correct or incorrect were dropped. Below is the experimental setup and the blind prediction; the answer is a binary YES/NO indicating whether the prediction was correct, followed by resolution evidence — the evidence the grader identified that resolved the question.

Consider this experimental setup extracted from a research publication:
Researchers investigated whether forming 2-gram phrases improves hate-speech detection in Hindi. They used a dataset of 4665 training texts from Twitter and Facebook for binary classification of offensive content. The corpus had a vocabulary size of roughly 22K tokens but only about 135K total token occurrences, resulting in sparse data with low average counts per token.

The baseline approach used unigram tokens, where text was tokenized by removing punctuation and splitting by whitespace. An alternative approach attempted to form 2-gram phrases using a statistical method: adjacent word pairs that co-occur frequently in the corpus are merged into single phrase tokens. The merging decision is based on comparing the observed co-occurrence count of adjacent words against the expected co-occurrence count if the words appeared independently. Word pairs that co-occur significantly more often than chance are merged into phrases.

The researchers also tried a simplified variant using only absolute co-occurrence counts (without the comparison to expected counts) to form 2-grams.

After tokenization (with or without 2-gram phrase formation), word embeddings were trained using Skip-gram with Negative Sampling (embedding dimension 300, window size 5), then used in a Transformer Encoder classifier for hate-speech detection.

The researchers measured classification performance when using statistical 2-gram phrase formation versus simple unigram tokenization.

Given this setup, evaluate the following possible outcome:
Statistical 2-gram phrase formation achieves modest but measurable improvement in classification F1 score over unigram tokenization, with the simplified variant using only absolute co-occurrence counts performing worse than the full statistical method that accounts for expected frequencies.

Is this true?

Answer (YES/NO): NO